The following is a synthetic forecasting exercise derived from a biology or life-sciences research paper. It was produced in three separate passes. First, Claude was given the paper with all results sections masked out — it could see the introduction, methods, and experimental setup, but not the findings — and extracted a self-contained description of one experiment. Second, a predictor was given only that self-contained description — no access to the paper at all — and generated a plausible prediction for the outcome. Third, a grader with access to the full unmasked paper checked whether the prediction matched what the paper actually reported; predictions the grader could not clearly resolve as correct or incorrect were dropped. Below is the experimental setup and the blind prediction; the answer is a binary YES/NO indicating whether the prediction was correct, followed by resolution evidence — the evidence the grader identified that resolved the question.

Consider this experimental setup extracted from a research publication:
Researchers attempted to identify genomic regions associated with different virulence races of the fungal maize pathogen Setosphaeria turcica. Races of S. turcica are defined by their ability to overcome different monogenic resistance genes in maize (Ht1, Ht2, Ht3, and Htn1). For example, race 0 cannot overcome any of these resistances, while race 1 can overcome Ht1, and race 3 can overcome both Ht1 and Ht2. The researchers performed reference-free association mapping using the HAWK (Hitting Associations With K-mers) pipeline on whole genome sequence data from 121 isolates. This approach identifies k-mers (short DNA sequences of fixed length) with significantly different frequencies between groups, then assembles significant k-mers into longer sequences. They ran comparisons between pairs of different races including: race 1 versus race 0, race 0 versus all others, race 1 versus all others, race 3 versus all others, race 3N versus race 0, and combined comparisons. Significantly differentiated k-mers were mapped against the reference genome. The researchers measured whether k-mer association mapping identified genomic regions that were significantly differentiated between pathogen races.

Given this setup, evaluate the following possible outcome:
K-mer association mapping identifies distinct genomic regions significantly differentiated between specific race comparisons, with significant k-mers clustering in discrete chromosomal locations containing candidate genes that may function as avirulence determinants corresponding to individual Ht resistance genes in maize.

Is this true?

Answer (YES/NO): NO